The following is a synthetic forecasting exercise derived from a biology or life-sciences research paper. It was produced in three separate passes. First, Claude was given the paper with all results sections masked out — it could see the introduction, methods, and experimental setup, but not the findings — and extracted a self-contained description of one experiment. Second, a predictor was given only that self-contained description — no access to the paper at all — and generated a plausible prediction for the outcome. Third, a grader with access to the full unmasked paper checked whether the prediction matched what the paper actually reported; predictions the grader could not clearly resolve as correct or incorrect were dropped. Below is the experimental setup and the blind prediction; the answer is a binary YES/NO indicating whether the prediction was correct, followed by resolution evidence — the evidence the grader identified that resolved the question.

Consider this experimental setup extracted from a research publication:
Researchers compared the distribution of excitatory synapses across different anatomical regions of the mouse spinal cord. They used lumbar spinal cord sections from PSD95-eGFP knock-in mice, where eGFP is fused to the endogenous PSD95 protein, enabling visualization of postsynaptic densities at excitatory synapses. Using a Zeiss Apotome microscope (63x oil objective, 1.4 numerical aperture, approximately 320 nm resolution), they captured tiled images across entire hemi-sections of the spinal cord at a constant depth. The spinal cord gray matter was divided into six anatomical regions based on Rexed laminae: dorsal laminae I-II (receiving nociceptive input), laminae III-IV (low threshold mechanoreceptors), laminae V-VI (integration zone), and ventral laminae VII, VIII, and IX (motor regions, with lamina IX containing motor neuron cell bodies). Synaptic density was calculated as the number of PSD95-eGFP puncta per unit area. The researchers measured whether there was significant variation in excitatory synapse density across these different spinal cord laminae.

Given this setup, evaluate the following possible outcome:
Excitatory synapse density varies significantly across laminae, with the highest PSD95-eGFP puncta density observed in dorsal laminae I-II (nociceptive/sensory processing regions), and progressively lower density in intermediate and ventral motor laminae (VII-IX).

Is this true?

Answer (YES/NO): YES